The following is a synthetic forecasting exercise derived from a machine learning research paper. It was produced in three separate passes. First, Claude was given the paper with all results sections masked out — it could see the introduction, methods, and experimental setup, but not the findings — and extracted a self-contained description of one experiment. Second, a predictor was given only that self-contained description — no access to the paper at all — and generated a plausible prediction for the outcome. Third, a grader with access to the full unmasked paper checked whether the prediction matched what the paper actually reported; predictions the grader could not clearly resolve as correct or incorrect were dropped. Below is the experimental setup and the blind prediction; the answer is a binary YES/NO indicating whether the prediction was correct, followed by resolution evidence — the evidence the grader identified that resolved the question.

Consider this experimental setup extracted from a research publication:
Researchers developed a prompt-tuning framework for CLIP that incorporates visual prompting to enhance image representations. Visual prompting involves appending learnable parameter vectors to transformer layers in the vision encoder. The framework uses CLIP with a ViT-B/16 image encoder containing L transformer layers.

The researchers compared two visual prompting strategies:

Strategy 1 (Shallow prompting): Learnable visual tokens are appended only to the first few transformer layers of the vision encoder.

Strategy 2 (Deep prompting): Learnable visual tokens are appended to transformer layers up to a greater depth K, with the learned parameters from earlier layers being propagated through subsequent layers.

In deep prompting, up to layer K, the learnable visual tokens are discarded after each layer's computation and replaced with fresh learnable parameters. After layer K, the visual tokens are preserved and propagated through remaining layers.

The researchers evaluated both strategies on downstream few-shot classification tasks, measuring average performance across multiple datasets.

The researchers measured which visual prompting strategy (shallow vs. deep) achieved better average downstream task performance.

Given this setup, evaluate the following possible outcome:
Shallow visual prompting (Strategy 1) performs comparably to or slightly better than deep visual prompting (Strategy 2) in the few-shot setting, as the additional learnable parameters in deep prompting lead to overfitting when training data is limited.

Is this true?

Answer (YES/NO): NO